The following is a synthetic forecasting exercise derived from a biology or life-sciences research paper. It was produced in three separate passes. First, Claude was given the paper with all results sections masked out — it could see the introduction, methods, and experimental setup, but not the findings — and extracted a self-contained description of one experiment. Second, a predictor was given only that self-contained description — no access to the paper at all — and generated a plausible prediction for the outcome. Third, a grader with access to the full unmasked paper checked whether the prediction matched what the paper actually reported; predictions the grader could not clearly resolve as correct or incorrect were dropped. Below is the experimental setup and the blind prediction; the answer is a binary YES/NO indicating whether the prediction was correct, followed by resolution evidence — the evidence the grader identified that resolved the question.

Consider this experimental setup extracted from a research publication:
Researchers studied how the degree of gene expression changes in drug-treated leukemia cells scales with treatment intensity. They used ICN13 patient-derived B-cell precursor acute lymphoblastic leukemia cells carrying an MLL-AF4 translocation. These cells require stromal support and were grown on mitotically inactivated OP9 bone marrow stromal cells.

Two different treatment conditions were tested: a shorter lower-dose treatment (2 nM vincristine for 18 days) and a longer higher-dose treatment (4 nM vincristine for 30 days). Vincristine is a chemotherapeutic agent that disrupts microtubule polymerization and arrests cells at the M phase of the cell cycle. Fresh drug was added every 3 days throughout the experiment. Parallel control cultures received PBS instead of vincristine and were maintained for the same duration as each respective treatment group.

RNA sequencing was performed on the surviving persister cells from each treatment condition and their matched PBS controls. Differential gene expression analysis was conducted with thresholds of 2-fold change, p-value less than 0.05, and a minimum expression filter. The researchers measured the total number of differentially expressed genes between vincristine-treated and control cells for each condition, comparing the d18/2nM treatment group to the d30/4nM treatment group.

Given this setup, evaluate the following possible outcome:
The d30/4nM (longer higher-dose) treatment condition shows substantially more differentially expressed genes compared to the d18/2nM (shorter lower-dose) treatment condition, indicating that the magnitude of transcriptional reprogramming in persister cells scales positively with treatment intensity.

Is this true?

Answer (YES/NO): YES